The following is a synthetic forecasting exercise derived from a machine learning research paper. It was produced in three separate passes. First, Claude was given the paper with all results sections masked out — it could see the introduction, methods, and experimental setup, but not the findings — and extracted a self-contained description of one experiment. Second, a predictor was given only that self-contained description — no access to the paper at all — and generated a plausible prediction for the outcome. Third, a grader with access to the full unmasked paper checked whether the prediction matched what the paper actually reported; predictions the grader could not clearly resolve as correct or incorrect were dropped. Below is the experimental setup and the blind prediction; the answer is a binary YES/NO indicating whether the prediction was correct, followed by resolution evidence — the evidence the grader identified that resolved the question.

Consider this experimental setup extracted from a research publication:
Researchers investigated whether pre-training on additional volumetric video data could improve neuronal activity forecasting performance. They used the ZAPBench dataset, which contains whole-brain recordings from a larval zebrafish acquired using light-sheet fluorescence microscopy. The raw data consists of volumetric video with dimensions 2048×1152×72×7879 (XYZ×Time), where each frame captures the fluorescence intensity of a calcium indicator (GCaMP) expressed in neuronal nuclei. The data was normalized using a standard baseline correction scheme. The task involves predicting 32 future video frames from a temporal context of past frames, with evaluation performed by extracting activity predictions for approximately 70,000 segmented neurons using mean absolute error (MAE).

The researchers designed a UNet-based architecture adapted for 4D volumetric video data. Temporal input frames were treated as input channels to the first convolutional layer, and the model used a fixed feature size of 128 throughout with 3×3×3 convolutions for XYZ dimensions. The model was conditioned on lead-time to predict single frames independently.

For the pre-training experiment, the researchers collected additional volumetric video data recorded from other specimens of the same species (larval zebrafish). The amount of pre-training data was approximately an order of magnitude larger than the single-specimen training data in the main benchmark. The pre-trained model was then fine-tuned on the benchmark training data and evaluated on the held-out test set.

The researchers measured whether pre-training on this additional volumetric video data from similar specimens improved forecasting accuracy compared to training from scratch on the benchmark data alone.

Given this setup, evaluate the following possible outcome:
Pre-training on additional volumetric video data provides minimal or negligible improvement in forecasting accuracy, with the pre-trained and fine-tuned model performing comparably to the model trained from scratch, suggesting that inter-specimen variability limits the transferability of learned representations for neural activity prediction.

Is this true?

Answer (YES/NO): NO